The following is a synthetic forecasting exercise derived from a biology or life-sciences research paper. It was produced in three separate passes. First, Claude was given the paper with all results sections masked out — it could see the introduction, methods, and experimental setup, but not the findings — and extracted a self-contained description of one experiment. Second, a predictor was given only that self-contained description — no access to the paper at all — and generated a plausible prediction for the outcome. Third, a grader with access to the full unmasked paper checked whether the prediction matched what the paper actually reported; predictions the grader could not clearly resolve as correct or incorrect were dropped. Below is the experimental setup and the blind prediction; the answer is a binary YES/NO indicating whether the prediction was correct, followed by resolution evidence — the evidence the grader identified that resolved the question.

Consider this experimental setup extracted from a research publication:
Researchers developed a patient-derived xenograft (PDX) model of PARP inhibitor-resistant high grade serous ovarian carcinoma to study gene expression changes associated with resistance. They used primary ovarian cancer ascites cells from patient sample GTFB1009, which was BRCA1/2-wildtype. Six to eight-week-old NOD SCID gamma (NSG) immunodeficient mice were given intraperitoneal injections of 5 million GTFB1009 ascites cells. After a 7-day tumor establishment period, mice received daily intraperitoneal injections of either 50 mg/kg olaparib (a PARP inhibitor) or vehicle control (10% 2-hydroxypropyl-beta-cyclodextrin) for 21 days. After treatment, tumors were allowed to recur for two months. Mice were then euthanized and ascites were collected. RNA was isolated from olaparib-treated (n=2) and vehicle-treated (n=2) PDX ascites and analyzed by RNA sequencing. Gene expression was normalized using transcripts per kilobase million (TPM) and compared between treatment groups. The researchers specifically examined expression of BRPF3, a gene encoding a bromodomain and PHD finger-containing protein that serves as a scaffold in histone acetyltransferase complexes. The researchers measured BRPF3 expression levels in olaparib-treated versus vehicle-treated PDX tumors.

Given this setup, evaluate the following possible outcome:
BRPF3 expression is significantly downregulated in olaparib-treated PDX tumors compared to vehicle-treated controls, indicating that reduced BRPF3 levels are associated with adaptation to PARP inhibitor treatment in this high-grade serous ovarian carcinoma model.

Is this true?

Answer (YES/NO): NO